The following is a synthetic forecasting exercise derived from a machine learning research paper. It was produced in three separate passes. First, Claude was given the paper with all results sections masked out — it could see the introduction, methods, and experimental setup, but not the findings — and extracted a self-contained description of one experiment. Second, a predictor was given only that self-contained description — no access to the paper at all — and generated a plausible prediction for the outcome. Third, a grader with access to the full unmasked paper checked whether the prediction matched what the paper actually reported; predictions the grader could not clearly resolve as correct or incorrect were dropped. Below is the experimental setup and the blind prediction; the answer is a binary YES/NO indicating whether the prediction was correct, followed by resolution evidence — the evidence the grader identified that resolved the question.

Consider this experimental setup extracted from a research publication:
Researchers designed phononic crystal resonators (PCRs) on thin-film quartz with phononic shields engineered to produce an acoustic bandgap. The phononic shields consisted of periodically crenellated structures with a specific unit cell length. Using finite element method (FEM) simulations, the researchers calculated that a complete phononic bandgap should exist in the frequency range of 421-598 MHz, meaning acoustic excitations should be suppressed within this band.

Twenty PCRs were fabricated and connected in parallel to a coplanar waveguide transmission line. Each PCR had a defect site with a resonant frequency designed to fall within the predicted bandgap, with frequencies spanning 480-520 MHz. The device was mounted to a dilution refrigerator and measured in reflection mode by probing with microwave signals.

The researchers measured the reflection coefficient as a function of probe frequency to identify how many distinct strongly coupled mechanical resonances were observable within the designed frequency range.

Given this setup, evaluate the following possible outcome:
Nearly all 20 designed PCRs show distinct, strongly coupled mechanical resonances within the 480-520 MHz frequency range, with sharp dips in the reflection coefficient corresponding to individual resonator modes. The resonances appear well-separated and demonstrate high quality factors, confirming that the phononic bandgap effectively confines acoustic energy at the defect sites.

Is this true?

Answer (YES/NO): YES